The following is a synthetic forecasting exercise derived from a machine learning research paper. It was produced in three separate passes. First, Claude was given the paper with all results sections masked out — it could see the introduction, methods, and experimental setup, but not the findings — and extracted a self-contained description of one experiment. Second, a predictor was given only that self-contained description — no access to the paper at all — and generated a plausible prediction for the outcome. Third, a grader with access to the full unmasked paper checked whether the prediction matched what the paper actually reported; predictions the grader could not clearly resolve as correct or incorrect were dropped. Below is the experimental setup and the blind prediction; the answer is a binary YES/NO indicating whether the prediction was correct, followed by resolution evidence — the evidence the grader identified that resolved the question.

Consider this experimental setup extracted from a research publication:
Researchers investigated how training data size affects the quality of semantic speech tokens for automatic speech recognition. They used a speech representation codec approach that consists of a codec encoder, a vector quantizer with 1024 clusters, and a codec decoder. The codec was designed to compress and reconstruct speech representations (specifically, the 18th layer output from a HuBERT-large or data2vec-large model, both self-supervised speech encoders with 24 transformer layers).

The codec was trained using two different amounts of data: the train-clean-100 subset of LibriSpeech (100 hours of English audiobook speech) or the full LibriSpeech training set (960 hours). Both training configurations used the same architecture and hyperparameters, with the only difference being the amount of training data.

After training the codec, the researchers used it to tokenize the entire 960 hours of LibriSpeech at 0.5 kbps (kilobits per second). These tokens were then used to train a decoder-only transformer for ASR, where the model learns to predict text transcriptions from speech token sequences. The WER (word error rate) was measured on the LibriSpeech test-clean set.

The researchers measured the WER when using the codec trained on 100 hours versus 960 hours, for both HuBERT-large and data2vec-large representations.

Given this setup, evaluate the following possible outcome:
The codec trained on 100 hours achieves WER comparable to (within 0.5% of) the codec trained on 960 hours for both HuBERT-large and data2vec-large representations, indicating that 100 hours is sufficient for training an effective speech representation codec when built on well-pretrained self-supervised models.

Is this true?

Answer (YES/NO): YES